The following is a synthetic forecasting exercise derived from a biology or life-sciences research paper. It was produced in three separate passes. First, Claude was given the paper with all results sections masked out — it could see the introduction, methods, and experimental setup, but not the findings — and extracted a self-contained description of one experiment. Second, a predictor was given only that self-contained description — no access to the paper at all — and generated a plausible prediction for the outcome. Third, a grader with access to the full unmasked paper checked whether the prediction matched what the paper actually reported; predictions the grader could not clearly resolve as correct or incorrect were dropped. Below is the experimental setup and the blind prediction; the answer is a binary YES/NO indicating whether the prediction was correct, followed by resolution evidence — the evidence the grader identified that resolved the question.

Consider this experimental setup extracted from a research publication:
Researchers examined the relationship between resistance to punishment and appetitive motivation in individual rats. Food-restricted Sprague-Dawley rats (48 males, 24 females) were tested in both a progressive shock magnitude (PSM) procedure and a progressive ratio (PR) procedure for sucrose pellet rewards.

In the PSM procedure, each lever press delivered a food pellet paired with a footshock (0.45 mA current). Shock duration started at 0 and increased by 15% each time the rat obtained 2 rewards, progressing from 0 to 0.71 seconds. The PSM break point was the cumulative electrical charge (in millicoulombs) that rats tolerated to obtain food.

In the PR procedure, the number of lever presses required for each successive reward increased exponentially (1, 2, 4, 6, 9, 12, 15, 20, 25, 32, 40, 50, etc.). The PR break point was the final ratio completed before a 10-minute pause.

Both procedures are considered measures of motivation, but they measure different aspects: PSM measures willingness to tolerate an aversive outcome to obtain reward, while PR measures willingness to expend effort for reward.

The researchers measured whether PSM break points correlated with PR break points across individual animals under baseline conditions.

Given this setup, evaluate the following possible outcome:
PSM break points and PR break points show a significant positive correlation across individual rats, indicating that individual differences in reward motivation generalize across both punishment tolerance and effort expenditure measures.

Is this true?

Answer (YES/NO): NO